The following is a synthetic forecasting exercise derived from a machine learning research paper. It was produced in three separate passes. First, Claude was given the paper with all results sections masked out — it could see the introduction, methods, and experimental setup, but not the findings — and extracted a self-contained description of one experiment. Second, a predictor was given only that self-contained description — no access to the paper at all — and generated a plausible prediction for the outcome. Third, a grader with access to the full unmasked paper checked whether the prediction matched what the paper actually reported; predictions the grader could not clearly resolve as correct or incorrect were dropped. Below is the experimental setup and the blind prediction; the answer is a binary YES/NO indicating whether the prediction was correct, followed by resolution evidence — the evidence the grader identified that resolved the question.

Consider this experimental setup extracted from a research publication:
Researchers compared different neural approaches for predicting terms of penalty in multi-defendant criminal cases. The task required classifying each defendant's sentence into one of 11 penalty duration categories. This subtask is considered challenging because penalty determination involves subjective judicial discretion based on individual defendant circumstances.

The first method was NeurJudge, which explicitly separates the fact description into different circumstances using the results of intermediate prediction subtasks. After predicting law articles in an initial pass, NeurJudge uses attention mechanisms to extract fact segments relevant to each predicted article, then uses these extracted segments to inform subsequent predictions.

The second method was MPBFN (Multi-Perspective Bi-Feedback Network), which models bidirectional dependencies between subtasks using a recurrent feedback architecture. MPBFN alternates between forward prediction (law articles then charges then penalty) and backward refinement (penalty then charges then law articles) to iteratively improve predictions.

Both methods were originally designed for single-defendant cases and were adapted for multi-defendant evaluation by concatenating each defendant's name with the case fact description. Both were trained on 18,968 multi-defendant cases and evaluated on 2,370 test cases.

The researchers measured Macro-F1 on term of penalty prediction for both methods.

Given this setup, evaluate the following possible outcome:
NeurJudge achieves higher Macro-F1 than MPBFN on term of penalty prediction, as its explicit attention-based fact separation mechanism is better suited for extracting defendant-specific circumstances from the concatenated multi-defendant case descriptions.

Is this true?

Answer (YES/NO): YES